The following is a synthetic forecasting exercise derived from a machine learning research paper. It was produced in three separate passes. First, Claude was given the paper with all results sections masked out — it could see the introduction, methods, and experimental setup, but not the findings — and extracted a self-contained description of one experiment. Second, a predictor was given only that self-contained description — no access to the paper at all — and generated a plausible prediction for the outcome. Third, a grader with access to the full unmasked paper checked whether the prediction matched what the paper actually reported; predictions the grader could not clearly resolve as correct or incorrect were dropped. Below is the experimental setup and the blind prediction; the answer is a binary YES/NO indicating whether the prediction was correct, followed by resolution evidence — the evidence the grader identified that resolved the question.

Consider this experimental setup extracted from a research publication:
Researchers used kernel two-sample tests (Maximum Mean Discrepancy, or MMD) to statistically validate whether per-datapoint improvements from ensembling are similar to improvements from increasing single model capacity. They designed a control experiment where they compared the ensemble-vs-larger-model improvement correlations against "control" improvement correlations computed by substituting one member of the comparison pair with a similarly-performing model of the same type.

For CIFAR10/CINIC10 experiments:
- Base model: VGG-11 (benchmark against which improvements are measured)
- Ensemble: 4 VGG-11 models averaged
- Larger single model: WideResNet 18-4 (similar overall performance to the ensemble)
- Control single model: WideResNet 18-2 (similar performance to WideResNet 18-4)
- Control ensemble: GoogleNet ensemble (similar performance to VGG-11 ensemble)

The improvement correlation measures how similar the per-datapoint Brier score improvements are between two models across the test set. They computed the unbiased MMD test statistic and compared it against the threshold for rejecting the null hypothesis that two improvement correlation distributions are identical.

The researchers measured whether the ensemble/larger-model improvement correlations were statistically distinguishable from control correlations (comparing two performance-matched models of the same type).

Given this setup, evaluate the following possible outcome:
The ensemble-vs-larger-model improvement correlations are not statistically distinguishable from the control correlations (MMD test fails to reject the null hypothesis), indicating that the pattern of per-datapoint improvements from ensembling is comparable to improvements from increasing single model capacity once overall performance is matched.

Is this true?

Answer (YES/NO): YES